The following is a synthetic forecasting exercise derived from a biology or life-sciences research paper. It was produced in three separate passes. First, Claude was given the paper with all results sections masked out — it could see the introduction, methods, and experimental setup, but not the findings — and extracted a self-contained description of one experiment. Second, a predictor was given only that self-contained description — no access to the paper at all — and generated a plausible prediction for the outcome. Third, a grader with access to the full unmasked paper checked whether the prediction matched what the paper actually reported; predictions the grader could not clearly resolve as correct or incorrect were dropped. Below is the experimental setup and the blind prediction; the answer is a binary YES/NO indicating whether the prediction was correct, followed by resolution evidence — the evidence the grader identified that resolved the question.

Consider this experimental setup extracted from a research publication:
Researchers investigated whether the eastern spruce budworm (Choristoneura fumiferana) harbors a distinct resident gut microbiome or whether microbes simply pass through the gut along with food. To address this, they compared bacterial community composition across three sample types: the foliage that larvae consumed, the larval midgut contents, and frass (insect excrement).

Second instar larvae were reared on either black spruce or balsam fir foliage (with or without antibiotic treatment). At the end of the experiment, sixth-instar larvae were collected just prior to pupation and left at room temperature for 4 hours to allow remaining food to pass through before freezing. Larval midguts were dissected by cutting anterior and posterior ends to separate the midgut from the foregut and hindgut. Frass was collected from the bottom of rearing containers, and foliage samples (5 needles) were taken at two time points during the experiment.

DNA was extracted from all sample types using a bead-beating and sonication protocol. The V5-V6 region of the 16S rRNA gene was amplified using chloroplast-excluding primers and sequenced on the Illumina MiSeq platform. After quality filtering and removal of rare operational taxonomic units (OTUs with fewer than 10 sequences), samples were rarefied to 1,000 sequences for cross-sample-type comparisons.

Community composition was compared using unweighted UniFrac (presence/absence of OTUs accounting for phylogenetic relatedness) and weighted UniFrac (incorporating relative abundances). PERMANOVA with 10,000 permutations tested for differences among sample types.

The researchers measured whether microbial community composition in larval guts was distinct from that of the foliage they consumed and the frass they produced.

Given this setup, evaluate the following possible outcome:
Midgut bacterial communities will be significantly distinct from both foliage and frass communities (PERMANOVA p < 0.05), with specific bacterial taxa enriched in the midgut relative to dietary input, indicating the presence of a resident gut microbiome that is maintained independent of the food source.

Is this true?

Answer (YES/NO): NO